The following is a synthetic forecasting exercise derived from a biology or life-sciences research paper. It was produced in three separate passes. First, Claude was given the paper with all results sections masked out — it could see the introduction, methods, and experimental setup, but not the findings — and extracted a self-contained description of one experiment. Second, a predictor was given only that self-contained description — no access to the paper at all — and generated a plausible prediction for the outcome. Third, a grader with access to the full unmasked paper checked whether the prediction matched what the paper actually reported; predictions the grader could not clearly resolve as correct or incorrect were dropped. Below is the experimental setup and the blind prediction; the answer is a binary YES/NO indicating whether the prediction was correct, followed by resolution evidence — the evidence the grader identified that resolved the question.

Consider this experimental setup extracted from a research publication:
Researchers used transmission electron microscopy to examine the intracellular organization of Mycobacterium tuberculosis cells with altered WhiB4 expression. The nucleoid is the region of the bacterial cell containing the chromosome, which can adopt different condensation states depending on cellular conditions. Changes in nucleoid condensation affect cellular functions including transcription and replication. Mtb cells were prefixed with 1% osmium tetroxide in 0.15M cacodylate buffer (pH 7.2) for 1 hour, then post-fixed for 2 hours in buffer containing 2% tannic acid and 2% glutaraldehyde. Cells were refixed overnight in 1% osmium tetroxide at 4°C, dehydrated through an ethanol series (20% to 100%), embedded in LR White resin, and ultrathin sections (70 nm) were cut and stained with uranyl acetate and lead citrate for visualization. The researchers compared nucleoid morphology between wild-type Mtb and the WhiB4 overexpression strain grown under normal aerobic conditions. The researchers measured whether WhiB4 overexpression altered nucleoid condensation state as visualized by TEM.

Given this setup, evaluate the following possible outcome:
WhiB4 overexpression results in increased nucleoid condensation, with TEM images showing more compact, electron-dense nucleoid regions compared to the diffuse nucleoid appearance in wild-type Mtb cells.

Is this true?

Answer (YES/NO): YES